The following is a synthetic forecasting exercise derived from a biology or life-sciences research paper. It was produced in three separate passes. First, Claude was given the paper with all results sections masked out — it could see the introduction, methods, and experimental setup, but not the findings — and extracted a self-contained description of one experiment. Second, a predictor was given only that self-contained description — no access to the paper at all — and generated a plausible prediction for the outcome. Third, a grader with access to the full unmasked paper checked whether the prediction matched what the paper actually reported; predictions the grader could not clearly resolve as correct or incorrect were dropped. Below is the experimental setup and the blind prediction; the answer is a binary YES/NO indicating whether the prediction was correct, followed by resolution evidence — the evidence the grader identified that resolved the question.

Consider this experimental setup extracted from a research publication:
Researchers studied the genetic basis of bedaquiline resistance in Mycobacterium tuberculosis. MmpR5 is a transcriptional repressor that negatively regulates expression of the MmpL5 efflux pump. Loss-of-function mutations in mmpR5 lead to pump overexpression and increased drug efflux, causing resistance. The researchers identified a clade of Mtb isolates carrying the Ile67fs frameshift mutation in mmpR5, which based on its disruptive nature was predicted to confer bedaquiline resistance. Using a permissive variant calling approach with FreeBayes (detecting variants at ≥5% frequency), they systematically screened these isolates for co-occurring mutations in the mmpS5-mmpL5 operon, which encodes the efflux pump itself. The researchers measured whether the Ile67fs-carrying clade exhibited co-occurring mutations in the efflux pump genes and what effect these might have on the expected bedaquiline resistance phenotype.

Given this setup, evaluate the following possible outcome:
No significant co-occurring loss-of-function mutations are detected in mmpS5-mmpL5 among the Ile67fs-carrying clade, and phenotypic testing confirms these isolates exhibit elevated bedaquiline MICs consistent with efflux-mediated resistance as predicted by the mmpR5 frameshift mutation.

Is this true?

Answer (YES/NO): NO